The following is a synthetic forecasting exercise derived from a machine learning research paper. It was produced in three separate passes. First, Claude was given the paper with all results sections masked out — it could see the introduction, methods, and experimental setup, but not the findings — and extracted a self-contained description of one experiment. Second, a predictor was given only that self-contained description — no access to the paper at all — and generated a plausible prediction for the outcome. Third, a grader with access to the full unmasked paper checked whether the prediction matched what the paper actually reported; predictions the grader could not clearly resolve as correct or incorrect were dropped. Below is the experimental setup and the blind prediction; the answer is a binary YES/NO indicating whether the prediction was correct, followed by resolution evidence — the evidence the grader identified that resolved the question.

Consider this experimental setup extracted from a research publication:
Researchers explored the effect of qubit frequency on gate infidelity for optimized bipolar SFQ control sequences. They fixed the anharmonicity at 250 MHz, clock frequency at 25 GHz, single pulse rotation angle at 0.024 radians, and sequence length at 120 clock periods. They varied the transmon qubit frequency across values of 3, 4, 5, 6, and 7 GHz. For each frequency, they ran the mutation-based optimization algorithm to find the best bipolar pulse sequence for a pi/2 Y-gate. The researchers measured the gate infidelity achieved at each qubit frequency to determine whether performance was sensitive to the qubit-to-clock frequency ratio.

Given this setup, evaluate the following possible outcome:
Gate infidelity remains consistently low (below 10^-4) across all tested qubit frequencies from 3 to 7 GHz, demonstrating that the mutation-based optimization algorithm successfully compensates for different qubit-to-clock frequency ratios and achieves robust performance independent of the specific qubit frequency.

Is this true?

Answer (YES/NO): YES